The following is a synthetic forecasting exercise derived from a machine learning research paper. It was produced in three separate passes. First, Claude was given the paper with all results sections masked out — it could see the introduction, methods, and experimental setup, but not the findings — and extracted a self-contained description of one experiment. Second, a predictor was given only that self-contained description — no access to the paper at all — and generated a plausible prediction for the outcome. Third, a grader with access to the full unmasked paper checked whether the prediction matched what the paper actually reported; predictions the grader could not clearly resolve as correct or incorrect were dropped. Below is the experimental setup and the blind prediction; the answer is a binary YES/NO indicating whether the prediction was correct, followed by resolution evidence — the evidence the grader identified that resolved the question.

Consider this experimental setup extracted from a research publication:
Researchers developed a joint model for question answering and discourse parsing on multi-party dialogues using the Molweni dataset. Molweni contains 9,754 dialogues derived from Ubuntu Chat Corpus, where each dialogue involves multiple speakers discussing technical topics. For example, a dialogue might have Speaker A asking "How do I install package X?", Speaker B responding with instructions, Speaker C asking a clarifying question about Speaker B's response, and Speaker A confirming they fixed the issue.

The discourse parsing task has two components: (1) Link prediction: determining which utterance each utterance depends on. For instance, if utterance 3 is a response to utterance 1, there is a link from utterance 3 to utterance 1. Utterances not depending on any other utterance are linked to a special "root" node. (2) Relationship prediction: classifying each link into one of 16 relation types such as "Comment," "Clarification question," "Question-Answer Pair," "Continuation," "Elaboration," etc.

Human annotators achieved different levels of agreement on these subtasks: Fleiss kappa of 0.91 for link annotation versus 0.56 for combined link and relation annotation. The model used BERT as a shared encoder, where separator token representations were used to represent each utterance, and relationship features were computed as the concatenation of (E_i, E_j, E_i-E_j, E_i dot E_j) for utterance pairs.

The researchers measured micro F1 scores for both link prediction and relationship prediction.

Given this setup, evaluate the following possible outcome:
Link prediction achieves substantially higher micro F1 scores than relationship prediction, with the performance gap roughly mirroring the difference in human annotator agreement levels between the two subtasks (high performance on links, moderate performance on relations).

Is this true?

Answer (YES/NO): YES